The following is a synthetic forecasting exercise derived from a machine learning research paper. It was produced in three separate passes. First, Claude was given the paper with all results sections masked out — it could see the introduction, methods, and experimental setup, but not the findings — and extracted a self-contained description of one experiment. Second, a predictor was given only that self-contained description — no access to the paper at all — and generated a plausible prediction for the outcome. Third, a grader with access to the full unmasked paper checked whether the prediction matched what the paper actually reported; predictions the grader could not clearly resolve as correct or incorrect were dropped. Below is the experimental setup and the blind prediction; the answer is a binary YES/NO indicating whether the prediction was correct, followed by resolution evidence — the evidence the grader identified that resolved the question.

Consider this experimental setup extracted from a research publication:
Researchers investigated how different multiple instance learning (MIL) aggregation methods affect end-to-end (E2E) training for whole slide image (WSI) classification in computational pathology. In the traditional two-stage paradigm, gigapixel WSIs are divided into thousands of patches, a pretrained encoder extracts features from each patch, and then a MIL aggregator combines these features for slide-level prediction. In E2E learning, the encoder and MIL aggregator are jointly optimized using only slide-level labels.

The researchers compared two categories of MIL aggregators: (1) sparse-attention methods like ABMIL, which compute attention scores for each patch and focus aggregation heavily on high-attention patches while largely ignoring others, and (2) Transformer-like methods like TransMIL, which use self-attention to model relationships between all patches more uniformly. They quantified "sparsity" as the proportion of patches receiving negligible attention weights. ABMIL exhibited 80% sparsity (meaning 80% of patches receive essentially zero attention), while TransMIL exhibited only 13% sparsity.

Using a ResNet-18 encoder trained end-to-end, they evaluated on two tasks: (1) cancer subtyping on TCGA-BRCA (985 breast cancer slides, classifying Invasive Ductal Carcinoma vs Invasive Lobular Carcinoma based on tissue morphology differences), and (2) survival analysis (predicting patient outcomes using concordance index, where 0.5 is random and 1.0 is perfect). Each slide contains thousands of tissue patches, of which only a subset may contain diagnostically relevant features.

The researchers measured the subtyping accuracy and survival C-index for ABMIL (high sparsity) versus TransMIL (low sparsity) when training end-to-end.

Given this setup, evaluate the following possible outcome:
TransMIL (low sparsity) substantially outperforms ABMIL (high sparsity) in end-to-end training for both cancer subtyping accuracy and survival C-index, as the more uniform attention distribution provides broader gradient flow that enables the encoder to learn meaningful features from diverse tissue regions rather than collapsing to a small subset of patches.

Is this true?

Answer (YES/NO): NO